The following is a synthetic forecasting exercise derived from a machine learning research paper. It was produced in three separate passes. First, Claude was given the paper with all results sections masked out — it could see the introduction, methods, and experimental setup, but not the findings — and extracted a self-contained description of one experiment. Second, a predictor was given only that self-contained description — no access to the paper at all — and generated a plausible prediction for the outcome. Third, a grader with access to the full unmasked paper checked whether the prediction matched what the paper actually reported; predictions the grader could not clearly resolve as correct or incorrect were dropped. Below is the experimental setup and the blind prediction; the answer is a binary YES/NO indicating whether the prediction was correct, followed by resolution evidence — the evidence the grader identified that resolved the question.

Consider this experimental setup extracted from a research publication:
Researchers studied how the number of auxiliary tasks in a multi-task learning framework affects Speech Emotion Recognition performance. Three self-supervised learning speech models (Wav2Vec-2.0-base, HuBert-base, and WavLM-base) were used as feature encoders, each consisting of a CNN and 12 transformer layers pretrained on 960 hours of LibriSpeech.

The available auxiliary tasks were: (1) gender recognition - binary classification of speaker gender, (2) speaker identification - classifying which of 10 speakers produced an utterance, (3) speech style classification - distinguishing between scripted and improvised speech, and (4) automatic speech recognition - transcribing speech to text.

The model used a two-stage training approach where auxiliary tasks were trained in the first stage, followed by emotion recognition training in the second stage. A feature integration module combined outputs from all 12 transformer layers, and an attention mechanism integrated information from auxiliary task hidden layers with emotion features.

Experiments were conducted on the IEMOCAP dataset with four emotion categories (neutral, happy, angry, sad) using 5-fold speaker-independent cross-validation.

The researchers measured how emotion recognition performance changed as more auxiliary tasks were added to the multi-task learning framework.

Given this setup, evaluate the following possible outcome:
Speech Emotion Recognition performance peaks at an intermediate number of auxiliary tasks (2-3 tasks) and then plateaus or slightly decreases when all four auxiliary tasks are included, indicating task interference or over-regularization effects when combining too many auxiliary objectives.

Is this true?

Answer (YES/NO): NO